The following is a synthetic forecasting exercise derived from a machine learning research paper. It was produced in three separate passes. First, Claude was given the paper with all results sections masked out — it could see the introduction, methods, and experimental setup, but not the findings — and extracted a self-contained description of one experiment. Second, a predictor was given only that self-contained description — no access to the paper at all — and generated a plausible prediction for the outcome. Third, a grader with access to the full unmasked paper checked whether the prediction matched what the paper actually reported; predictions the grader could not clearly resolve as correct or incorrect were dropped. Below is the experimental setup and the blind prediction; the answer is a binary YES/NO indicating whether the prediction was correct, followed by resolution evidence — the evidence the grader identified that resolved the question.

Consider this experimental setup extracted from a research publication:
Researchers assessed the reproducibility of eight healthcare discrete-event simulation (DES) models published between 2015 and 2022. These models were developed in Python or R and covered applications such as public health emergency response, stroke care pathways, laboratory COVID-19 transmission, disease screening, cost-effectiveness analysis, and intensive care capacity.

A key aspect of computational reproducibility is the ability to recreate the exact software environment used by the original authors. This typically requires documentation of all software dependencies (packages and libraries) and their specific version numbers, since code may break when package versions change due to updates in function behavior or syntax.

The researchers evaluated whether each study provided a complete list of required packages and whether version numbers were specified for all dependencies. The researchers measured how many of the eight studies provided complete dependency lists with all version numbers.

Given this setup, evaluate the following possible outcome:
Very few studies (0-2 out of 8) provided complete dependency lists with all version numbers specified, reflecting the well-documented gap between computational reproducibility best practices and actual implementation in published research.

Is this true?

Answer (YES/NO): YES